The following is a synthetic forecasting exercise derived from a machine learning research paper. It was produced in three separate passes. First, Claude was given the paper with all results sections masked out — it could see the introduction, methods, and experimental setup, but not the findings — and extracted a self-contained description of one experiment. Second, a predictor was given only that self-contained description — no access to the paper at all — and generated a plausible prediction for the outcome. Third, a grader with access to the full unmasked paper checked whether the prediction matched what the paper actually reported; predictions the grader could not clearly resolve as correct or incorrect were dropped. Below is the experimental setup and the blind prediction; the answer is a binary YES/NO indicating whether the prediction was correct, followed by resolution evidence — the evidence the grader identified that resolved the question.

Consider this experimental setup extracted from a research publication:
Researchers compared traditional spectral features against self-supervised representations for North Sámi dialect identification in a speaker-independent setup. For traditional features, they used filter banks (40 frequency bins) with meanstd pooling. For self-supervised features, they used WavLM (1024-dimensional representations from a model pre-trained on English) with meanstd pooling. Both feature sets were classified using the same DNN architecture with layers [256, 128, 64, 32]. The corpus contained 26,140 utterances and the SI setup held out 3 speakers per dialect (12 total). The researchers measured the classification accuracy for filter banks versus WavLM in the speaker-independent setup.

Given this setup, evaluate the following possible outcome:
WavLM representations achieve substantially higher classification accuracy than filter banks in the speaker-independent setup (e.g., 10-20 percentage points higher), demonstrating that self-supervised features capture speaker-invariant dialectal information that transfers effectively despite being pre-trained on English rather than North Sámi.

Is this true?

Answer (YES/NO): YES